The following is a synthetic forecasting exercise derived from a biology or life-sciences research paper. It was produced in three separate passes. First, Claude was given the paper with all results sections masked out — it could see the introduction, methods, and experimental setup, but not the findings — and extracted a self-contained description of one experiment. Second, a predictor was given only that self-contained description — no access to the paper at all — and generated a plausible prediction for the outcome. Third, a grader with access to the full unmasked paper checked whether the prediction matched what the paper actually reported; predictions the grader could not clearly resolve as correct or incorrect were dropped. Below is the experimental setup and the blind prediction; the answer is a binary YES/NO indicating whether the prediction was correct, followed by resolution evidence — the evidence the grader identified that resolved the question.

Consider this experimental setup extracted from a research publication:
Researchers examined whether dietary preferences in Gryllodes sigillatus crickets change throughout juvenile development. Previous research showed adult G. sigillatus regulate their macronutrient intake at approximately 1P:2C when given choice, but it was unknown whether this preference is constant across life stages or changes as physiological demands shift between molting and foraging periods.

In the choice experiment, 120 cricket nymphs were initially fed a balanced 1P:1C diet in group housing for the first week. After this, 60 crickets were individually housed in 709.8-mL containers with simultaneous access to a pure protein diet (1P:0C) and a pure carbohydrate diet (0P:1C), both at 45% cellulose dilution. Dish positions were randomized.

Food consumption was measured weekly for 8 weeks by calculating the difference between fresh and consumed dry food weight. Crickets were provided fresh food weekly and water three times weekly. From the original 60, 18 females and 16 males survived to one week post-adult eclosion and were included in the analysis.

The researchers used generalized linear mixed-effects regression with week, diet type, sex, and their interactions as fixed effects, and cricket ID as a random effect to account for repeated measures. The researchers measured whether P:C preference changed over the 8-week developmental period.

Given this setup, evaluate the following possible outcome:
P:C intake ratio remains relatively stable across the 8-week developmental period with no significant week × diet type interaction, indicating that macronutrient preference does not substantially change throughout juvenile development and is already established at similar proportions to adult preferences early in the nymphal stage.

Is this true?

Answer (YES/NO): NO